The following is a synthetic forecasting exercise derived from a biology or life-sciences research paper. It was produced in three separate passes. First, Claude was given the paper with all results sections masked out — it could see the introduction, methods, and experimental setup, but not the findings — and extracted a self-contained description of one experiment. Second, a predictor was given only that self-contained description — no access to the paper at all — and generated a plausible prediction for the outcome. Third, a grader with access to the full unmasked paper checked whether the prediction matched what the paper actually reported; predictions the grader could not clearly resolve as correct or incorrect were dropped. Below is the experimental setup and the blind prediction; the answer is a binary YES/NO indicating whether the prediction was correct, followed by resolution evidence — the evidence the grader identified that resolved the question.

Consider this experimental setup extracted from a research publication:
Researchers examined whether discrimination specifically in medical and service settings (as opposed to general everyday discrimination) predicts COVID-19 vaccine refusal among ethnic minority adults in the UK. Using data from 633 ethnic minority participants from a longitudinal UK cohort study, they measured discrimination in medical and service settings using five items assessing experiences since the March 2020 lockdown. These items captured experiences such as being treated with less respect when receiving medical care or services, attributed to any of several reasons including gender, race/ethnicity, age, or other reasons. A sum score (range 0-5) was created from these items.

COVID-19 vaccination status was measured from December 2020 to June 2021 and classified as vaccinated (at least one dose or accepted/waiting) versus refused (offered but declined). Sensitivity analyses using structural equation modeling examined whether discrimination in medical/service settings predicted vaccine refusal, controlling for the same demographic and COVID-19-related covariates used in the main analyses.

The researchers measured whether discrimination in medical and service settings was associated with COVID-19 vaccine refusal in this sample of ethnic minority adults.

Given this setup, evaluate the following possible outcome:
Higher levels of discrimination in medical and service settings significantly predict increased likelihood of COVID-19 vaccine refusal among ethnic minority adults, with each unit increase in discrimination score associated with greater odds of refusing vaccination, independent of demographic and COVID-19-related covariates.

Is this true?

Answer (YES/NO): NO